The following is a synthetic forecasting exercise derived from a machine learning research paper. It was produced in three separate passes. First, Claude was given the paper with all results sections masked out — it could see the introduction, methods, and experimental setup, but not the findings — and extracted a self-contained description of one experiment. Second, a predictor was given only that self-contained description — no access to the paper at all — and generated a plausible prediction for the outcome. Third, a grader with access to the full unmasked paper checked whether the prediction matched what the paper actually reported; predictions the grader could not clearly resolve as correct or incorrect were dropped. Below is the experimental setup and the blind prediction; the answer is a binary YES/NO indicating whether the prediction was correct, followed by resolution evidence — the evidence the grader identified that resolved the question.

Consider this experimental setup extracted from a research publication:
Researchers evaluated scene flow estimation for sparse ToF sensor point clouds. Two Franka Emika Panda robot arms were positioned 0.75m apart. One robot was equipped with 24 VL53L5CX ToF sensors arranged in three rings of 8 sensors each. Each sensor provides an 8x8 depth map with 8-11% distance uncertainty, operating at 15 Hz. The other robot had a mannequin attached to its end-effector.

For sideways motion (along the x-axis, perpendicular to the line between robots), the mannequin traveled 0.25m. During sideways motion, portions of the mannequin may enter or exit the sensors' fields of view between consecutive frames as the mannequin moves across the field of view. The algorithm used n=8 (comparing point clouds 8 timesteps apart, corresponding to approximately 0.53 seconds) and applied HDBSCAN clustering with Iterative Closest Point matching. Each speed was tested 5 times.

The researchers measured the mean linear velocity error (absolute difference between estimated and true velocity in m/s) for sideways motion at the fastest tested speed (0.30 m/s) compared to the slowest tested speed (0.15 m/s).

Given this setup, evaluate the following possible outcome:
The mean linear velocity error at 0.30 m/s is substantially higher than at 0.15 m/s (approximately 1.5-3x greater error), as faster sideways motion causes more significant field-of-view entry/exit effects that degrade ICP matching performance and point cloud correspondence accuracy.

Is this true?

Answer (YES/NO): YES